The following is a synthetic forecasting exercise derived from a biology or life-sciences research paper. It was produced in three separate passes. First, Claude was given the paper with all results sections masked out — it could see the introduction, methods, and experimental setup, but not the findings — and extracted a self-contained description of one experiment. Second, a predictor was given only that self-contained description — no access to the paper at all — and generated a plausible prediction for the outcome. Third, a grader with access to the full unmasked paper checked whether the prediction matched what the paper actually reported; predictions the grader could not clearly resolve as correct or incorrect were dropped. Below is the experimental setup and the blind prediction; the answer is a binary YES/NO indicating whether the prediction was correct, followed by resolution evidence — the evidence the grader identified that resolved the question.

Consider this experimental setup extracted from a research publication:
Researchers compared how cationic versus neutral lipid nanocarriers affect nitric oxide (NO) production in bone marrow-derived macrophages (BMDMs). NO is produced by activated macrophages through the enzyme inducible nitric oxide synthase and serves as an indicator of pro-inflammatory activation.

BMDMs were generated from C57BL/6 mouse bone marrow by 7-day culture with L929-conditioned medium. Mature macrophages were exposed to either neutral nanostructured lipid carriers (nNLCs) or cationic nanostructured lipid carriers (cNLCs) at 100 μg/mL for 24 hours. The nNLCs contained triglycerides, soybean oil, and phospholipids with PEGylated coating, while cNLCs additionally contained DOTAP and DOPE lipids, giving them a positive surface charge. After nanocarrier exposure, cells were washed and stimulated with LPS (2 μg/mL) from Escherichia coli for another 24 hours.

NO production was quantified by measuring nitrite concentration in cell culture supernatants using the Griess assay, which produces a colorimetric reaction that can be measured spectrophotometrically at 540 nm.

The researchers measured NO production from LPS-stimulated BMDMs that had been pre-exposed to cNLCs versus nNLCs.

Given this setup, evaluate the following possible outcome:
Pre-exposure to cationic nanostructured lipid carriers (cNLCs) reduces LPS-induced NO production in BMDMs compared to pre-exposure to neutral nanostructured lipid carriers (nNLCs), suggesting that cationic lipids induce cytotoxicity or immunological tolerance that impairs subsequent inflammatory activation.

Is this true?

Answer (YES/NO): NO